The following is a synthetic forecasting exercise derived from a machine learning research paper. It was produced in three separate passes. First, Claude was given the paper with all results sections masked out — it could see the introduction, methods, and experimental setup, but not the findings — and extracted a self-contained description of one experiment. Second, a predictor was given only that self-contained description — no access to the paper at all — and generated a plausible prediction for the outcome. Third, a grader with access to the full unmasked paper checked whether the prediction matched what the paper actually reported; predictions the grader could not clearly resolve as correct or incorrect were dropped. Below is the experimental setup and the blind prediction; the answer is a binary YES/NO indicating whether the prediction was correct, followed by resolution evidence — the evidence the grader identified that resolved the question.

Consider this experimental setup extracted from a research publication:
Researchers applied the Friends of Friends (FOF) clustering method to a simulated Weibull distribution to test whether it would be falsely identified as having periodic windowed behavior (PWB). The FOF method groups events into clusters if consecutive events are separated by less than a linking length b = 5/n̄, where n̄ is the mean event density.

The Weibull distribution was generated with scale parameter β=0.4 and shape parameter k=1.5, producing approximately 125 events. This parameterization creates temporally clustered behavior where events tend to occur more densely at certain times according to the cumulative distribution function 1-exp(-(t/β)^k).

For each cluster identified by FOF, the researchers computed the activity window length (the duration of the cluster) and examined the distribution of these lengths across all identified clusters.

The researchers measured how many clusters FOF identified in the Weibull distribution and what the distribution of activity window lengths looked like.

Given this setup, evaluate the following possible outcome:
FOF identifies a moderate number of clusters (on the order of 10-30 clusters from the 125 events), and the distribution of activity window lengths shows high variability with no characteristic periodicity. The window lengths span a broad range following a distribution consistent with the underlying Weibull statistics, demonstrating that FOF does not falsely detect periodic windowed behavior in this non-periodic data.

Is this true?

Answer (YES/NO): NO